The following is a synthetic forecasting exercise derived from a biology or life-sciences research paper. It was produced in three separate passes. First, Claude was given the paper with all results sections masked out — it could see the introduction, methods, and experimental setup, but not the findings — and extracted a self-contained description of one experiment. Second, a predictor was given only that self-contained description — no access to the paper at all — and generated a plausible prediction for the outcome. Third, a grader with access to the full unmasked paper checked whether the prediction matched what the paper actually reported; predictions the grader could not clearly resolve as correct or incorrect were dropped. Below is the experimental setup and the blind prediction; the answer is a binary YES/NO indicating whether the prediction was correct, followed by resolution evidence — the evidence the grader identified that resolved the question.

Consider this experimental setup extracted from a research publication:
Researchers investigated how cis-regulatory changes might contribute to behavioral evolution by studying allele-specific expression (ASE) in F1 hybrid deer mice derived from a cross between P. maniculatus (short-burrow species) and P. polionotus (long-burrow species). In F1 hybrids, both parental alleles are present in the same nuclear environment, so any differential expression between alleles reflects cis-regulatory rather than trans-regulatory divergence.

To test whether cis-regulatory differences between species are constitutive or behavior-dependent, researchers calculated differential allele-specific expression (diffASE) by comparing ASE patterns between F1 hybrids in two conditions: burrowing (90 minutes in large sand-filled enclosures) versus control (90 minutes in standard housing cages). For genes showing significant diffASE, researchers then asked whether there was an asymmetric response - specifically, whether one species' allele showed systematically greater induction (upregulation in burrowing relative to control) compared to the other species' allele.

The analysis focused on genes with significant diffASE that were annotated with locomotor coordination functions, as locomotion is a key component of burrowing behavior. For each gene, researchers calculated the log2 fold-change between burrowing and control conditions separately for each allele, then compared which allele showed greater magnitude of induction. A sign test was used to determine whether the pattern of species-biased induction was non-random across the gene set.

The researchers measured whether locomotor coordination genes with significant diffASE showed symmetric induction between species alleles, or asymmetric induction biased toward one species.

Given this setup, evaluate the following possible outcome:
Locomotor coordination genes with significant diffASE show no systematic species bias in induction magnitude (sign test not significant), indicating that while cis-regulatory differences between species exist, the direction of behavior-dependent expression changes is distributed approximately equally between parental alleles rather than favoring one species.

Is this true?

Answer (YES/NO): NO